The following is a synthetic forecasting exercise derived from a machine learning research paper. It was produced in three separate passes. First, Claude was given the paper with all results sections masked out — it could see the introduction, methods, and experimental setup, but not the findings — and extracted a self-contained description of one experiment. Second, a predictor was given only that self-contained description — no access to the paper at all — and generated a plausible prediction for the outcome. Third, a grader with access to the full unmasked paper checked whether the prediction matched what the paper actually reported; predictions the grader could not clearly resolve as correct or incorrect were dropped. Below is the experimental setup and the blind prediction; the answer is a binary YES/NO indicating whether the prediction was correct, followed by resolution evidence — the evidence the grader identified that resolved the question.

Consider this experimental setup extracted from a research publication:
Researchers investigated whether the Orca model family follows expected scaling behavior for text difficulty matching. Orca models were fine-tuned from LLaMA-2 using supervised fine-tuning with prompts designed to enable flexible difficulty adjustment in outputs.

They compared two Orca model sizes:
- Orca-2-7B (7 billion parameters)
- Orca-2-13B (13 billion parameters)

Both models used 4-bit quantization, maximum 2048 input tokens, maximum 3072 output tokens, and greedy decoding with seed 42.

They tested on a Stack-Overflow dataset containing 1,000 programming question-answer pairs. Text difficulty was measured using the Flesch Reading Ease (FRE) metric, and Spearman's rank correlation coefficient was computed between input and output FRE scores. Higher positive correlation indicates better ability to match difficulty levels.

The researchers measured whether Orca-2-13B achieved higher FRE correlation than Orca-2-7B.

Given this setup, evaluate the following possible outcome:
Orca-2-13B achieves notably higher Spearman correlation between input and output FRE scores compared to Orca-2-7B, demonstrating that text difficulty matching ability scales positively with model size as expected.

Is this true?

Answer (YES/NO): YES